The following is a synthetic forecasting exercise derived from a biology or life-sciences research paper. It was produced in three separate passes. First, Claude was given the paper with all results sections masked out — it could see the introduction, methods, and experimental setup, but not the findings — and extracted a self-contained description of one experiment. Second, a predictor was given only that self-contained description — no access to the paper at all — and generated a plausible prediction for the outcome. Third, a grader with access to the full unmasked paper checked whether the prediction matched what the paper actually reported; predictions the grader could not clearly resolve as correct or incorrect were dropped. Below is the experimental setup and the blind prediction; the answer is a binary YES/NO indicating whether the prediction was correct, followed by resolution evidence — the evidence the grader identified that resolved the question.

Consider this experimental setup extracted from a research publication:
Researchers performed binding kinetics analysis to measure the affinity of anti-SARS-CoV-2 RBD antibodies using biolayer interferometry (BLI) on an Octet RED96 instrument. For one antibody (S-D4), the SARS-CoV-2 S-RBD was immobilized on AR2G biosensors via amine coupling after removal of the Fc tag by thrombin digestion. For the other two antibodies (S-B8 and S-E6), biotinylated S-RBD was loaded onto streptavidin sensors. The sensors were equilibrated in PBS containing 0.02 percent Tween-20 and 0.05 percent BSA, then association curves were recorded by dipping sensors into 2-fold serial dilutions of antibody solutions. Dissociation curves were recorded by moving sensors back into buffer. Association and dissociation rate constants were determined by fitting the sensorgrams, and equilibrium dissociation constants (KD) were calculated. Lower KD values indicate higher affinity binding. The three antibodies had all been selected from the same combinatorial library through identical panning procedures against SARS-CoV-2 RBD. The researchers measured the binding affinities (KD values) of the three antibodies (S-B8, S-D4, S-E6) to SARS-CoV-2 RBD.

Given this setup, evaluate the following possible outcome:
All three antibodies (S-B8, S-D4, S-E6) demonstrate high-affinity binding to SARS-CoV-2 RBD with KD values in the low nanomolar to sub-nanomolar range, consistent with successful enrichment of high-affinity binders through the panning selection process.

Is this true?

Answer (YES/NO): YES